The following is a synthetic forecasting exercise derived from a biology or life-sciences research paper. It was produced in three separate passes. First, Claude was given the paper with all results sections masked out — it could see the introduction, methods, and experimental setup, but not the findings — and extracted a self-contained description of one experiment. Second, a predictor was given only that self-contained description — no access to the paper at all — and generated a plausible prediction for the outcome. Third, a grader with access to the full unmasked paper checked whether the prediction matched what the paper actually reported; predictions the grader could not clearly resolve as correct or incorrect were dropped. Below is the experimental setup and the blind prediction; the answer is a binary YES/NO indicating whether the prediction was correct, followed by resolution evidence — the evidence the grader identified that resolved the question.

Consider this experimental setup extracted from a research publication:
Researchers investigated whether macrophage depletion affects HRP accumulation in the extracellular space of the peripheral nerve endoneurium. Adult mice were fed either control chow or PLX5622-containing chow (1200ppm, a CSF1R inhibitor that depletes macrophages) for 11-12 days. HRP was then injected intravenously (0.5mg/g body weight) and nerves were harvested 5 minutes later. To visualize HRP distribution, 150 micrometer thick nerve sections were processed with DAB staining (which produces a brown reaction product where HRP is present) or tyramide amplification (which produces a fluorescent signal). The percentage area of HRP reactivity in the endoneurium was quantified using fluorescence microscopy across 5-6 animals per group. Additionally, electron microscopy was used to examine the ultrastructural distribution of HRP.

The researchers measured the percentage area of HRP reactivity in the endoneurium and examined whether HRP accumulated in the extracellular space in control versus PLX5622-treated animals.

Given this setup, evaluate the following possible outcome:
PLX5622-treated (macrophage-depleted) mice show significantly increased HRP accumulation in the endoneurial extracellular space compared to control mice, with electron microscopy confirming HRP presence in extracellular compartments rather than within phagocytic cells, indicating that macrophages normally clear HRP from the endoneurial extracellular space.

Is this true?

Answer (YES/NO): YES